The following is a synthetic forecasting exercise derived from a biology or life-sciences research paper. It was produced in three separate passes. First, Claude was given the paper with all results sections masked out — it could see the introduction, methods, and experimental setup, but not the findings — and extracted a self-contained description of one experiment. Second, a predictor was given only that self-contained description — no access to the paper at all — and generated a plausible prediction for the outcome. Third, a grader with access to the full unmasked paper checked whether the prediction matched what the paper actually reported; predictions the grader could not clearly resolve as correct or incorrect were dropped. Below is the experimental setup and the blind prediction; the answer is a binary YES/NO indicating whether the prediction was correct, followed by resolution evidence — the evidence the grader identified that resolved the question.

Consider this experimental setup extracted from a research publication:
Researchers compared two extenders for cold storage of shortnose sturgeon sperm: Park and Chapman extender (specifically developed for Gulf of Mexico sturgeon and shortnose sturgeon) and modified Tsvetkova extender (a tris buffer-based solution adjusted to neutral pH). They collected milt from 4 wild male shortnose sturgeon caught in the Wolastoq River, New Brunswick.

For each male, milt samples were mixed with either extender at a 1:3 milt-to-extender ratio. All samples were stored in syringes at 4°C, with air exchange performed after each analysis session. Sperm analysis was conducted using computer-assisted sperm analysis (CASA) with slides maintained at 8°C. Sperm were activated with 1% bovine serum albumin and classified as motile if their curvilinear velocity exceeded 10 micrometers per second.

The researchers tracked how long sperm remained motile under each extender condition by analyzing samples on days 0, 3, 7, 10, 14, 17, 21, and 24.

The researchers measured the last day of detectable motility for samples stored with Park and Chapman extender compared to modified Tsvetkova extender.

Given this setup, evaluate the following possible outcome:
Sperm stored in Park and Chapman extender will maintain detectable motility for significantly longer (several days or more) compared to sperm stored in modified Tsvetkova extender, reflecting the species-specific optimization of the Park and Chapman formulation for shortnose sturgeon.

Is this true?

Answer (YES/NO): NO